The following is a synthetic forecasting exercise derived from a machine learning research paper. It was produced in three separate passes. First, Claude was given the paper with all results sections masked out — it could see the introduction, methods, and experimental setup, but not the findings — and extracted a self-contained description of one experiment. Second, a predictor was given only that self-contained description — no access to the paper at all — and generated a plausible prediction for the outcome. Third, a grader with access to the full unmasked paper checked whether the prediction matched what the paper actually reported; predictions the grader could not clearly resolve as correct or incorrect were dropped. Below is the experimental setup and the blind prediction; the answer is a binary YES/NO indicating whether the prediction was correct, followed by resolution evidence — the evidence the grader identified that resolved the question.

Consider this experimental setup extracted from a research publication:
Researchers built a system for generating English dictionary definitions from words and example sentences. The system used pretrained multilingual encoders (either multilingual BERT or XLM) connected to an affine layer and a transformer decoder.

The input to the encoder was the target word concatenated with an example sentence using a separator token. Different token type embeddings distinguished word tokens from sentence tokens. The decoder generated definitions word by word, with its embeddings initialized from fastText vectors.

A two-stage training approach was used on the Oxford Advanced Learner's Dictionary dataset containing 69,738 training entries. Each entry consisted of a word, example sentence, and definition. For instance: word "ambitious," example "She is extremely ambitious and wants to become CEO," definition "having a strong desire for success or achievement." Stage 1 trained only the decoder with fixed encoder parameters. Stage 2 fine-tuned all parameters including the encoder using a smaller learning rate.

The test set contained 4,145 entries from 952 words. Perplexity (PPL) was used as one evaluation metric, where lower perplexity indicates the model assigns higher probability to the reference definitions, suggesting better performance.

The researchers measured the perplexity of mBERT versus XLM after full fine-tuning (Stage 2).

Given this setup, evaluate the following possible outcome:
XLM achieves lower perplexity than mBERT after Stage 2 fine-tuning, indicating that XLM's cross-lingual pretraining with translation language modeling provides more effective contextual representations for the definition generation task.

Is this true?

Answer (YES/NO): YES